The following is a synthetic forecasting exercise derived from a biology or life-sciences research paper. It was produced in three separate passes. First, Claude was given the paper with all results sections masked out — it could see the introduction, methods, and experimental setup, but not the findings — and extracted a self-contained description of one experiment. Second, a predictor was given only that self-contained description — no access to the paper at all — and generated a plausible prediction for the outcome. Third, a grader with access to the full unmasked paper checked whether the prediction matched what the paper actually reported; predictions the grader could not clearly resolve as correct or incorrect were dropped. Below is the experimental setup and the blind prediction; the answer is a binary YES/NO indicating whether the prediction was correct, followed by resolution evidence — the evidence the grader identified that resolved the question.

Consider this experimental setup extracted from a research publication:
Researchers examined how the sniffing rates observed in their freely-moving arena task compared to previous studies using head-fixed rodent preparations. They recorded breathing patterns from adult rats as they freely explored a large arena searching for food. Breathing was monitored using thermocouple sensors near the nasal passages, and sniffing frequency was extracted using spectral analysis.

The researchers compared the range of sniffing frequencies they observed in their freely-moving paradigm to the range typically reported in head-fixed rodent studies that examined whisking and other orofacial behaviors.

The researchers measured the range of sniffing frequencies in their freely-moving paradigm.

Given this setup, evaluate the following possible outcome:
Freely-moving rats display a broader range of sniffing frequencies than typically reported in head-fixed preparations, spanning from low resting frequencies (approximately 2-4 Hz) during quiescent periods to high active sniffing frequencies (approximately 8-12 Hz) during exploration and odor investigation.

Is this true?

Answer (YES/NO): NO